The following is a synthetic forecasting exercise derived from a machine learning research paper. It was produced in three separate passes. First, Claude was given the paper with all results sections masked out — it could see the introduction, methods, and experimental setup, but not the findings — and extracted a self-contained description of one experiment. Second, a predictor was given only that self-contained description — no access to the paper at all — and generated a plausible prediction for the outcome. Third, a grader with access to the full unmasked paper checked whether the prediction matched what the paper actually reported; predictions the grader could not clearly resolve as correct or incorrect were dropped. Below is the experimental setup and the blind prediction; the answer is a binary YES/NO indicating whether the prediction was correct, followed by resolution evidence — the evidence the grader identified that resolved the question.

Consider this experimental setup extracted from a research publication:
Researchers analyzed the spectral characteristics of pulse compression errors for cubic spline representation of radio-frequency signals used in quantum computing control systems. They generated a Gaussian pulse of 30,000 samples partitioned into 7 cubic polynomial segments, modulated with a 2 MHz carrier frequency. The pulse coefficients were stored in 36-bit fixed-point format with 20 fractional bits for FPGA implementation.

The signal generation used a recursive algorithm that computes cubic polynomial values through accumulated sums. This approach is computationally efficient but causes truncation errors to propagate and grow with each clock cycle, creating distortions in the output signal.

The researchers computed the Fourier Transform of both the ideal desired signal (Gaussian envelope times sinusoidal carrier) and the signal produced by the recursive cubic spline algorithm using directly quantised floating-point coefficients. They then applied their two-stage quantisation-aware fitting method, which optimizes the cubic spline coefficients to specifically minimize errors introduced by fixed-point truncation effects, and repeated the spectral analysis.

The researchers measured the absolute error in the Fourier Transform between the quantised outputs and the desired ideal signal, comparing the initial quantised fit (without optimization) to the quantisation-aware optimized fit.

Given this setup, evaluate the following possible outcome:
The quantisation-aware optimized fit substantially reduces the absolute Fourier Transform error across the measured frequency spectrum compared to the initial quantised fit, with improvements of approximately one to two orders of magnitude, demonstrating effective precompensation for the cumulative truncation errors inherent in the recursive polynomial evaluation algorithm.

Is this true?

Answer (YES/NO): YES